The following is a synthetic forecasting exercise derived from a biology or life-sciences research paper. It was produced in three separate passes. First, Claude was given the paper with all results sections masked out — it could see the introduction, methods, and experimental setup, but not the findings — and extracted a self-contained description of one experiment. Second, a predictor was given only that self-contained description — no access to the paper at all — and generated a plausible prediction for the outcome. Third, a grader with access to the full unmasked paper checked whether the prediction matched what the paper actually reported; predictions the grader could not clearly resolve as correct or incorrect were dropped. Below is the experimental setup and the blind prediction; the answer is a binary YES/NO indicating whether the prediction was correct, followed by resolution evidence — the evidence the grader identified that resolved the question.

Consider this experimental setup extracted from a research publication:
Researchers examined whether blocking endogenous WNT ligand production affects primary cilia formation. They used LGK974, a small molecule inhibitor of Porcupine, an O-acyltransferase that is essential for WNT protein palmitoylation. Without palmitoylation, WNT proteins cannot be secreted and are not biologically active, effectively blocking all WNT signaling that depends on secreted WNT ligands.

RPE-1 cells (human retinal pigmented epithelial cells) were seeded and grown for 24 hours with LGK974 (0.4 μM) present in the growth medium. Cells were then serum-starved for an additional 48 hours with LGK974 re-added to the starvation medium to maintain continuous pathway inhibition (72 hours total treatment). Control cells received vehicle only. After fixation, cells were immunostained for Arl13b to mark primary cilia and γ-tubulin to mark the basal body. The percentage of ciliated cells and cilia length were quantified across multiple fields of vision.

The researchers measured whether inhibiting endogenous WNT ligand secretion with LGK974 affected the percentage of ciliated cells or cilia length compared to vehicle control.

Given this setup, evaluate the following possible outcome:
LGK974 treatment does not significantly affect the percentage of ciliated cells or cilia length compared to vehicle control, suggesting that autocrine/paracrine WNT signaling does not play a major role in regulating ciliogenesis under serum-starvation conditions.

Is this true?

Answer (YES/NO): YES